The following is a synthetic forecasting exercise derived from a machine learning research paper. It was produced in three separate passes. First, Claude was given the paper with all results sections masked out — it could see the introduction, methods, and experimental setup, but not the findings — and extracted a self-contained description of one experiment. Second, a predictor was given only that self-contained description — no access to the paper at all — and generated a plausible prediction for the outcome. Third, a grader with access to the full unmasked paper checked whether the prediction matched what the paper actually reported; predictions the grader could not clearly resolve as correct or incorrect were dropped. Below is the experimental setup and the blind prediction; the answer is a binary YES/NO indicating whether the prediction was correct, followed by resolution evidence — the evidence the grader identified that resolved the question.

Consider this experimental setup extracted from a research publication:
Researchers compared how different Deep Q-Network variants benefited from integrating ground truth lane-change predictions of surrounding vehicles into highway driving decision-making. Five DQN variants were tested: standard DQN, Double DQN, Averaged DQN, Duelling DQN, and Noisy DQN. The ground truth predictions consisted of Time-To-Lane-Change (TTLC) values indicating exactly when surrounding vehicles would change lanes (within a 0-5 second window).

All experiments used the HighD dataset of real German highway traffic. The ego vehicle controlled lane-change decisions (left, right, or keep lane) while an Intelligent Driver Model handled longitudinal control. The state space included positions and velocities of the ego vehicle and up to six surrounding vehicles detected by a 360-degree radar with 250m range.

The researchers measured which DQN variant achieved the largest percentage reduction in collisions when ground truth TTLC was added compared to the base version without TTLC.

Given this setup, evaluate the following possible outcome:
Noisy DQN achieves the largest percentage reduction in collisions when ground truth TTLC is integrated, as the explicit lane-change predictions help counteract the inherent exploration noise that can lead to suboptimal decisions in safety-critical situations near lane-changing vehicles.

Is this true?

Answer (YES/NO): NO